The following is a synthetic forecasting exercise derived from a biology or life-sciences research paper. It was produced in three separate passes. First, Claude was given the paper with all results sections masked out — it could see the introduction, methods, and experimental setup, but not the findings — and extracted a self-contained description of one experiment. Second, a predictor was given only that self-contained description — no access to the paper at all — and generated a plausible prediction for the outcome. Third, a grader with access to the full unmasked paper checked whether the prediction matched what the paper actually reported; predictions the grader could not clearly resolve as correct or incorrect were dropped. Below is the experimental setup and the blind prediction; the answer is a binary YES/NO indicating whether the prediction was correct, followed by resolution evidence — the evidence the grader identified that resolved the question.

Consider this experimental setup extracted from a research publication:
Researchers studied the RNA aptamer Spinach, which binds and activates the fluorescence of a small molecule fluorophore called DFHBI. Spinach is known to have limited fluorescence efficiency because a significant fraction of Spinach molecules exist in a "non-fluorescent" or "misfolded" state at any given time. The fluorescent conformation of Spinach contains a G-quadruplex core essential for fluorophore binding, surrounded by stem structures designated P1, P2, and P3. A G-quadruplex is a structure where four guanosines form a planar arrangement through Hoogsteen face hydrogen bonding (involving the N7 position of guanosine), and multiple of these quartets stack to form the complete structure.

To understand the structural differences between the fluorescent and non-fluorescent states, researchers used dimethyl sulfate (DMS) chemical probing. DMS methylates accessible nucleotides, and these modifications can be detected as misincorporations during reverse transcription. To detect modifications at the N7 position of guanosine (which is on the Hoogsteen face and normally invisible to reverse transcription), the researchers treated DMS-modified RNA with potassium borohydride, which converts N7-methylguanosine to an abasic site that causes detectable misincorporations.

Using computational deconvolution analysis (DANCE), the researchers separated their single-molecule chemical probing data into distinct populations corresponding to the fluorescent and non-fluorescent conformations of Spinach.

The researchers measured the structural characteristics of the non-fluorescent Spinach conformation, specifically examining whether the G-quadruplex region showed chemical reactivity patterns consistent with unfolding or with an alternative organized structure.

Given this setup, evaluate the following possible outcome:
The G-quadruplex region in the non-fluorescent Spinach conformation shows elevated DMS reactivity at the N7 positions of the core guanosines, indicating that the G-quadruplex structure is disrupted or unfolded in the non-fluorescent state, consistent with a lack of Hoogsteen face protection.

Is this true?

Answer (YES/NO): YES